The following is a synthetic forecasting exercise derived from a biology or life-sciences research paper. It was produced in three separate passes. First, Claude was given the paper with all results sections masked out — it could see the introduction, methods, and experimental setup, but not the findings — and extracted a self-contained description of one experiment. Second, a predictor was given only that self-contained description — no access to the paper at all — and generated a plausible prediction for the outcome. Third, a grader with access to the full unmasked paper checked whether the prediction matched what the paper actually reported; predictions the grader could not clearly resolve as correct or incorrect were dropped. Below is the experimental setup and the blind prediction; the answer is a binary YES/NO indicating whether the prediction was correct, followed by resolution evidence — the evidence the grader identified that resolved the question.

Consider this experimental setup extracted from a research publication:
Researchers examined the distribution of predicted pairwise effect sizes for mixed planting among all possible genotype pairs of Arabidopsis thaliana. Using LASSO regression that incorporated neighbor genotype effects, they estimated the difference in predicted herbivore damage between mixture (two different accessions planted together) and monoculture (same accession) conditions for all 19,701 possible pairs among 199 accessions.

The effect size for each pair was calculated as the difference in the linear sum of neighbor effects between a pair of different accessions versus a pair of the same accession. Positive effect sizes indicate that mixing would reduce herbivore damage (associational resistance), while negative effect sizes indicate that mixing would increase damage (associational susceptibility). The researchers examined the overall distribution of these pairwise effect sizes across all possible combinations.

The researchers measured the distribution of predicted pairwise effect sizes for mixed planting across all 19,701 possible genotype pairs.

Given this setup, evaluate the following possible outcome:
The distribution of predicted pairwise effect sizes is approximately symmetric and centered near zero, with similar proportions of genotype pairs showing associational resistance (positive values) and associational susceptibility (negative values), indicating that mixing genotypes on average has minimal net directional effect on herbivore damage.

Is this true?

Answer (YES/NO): NO